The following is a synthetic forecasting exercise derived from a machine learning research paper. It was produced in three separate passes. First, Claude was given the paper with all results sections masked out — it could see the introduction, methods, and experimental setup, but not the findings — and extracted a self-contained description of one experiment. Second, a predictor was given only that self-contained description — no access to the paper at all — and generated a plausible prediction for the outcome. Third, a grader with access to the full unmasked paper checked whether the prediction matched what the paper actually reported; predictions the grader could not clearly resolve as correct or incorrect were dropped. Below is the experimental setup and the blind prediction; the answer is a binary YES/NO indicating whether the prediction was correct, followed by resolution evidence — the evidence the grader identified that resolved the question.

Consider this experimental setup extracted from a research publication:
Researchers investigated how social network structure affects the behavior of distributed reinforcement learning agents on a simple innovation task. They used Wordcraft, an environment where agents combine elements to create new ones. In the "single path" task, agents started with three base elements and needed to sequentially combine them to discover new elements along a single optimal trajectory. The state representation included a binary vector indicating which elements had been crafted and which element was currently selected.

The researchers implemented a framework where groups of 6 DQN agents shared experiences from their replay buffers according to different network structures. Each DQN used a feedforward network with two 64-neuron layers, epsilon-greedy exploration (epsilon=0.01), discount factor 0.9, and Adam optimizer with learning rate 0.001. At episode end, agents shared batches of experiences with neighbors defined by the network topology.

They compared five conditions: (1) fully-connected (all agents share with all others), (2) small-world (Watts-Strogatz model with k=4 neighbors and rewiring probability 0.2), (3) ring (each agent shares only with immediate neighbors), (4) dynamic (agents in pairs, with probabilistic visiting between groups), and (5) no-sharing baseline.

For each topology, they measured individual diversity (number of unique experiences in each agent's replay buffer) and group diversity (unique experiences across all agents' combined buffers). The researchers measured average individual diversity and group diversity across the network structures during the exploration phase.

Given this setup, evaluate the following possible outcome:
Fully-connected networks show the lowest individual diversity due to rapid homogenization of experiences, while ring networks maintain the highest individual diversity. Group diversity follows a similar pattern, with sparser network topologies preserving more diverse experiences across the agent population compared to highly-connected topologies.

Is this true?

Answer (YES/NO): NO